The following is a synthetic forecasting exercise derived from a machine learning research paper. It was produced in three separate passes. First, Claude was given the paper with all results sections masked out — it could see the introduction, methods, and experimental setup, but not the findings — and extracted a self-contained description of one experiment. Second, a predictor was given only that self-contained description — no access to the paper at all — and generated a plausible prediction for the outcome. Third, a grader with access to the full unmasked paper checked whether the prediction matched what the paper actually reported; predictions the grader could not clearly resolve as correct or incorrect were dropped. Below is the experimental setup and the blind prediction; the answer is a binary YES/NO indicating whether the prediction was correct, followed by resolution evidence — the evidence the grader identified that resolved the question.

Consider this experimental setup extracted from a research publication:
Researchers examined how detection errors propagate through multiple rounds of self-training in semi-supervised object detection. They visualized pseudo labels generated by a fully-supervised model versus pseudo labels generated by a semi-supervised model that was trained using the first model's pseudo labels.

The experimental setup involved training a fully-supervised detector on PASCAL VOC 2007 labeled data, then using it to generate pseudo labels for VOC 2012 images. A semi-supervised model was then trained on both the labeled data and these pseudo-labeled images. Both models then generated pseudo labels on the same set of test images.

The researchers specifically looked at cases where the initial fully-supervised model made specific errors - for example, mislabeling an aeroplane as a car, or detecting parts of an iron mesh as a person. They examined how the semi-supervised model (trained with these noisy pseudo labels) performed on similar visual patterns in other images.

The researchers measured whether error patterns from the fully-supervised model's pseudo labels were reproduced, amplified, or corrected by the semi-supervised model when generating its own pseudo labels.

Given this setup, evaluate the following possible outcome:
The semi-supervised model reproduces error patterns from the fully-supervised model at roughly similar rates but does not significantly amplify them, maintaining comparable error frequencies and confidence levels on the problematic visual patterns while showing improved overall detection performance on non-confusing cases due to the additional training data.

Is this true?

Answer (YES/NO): NO